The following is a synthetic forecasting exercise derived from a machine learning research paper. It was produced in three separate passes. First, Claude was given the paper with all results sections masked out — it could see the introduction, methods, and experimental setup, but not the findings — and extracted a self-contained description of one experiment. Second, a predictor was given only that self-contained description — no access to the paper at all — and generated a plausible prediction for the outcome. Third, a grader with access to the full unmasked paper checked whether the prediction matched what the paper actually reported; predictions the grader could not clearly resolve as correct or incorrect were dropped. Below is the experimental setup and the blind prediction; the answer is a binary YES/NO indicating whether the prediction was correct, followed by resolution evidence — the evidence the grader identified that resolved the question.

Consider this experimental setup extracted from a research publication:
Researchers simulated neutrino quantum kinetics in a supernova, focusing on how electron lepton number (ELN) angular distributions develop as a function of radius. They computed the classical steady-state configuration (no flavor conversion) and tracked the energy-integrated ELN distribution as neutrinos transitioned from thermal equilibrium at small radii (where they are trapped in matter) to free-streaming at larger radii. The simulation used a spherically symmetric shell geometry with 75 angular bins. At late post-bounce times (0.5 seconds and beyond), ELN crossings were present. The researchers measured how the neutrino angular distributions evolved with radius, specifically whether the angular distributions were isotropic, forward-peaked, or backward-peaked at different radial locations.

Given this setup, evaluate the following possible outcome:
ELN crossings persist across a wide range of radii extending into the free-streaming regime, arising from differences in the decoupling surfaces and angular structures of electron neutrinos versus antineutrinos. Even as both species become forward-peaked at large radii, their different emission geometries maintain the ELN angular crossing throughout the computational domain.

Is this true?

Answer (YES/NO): NO